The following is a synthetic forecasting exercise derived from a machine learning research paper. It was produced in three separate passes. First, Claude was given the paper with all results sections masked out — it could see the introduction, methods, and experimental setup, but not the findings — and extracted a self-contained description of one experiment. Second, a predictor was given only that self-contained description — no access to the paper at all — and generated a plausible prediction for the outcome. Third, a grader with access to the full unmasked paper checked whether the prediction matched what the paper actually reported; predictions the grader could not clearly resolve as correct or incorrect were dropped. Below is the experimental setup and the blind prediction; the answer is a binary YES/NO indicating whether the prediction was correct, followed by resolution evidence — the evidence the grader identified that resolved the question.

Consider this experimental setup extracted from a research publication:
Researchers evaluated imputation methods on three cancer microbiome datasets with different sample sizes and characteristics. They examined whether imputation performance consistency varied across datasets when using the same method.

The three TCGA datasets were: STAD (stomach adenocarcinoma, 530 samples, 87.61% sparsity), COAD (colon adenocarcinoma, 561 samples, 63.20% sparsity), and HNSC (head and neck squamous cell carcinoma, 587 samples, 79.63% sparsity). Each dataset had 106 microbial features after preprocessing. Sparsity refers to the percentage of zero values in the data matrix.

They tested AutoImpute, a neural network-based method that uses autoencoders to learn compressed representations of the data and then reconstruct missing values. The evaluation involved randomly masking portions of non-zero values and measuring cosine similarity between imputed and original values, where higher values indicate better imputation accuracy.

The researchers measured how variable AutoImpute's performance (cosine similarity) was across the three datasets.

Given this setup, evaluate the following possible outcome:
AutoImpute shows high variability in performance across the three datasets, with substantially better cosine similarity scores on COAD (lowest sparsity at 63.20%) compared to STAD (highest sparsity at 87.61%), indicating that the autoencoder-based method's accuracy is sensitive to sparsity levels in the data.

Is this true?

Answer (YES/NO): NO